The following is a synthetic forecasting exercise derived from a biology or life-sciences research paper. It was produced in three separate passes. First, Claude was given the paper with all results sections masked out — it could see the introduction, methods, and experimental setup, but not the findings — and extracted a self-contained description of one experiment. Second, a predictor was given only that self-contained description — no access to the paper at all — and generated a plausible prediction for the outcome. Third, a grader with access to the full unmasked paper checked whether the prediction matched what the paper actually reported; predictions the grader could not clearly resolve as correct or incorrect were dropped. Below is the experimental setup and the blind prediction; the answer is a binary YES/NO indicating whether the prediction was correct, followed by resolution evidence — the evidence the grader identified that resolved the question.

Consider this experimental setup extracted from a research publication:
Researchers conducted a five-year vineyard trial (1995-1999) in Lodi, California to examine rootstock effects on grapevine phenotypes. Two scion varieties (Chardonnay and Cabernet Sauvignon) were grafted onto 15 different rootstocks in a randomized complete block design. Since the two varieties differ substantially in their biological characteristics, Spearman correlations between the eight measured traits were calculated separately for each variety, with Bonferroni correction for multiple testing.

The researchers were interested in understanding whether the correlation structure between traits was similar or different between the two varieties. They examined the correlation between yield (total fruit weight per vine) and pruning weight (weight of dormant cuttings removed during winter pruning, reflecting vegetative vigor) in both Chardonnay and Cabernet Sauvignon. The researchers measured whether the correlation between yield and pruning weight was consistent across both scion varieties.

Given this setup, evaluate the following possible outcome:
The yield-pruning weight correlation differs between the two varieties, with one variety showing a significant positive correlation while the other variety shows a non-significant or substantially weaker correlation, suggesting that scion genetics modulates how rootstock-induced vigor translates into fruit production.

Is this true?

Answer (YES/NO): NO